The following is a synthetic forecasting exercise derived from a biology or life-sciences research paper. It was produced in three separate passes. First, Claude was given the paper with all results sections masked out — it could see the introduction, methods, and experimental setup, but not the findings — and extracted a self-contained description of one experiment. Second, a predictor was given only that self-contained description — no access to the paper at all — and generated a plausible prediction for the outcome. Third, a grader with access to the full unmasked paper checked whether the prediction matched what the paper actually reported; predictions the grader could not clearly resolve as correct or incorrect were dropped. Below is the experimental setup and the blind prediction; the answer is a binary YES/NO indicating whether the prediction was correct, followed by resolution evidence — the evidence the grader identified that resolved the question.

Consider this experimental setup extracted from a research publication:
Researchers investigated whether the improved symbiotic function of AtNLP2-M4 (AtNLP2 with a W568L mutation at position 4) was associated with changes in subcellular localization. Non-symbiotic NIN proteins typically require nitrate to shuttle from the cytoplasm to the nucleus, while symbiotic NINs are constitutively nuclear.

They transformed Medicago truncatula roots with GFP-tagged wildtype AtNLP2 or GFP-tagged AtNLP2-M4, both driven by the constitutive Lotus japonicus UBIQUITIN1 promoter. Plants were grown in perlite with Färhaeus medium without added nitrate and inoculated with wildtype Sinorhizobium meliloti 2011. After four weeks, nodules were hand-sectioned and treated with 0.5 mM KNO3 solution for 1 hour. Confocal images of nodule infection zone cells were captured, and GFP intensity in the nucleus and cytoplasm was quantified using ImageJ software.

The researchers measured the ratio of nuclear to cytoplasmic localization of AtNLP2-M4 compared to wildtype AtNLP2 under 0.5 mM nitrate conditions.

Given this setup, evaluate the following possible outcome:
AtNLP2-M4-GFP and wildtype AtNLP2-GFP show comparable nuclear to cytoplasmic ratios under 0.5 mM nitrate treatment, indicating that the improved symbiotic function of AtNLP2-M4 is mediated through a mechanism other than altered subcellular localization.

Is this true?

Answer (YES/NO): NO